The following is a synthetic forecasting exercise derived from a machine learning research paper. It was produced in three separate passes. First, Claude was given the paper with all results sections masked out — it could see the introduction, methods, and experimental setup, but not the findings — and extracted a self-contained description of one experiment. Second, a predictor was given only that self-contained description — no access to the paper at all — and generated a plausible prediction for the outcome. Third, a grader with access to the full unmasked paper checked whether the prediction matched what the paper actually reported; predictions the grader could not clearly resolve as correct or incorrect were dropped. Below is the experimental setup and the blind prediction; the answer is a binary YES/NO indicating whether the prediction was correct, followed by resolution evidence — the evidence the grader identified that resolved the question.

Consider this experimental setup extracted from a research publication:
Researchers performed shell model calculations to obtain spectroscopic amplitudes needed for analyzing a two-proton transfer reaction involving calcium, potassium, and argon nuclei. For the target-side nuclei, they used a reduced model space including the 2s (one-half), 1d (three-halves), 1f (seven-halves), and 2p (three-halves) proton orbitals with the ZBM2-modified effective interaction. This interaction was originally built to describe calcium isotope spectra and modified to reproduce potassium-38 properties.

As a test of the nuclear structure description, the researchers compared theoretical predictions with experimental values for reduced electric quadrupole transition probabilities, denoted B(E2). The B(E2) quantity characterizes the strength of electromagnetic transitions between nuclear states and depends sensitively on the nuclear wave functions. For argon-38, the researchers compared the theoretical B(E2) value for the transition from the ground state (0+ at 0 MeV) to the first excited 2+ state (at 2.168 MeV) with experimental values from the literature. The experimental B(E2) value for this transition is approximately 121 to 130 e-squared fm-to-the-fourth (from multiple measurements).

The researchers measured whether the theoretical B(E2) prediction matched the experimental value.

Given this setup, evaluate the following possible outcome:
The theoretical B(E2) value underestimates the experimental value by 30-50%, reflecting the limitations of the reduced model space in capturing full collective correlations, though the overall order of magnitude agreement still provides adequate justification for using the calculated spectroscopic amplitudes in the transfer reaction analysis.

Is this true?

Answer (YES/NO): NO